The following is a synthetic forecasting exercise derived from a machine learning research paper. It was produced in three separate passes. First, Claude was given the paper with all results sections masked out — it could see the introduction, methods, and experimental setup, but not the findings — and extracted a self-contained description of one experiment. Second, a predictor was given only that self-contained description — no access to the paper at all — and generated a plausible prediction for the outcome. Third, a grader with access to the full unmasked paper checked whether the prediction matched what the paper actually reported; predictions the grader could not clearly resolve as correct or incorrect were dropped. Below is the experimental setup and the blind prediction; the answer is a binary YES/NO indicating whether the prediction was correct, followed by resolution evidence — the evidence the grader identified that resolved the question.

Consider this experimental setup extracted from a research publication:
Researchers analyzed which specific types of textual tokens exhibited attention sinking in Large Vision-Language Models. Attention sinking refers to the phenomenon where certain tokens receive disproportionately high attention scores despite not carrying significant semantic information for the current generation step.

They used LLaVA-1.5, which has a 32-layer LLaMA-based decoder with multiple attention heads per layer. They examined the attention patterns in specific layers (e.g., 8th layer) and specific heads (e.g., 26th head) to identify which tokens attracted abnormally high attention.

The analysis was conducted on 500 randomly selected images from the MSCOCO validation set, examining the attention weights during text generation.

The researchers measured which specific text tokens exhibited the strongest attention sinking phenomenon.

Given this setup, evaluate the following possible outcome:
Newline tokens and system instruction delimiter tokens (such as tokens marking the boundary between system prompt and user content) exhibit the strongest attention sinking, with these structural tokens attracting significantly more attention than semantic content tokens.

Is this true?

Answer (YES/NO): NO